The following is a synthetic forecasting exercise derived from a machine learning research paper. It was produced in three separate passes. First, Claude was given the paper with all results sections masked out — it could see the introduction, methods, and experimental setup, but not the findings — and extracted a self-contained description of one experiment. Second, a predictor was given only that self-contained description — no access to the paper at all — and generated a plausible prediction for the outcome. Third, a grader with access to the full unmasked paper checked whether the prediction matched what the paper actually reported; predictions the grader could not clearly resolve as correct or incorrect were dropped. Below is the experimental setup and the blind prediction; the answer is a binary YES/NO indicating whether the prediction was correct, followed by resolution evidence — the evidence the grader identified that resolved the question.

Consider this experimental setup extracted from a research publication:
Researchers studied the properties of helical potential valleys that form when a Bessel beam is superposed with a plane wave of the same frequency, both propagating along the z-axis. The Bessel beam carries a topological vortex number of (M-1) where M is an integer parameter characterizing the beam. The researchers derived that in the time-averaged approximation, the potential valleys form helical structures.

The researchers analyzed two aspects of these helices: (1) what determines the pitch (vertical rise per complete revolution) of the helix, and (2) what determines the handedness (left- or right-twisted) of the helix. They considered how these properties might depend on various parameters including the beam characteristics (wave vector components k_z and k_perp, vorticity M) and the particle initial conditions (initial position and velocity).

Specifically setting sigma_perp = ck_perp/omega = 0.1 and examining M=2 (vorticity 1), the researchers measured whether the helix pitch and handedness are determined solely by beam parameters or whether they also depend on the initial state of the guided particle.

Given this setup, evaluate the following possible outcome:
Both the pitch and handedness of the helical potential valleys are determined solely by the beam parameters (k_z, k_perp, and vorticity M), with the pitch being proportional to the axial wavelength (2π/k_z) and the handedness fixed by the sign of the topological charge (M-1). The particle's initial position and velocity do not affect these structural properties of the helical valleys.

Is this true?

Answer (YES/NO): NO